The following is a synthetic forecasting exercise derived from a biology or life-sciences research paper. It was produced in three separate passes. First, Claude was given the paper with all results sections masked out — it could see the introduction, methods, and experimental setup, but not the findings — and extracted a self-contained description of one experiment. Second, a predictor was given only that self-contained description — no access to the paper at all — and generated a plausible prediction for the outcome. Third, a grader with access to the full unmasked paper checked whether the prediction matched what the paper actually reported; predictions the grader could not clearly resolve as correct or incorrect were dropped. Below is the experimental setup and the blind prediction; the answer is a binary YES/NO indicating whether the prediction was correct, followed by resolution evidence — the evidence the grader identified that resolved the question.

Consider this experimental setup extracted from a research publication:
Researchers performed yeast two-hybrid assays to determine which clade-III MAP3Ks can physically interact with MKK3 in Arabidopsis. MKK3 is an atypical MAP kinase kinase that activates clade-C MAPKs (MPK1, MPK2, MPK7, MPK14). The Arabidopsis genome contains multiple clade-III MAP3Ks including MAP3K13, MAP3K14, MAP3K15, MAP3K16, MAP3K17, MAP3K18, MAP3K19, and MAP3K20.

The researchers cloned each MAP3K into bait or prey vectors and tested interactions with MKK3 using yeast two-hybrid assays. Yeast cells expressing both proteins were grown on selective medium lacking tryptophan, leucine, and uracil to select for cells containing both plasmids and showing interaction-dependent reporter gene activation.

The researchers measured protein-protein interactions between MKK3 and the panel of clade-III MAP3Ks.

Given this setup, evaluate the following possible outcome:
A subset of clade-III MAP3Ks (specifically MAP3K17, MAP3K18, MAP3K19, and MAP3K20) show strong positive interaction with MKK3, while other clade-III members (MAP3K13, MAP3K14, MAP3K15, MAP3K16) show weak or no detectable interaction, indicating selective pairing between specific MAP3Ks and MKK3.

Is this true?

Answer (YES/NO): NO